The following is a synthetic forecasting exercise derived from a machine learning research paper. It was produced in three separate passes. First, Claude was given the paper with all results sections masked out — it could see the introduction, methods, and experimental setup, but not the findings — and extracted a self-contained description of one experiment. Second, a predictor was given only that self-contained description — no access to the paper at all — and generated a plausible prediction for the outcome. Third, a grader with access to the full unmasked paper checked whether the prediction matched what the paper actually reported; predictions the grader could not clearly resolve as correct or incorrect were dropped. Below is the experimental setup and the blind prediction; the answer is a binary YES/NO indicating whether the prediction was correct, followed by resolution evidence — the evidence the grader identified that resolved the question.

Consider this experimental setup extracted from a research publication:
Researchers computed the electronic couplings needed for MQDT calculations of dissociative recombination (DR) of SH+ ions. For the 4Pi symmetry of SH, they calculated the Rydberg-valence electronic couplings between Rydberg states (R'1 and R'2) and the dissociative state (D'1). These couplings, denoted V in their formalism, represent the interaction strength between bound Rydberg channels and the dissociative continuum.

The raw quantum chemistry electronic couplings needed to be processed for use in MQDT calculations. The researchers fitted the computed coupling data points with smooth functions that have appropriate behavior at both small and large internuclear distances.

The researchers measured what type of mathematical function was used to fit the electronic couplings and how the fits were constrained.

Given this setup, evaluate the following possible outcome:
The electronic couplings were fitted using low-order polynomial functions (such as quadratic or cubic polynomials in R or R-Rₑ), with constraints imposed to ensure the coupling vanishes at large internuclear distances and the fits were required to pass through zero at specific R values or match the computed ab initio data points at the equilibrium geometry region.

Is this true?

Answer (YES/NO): NO